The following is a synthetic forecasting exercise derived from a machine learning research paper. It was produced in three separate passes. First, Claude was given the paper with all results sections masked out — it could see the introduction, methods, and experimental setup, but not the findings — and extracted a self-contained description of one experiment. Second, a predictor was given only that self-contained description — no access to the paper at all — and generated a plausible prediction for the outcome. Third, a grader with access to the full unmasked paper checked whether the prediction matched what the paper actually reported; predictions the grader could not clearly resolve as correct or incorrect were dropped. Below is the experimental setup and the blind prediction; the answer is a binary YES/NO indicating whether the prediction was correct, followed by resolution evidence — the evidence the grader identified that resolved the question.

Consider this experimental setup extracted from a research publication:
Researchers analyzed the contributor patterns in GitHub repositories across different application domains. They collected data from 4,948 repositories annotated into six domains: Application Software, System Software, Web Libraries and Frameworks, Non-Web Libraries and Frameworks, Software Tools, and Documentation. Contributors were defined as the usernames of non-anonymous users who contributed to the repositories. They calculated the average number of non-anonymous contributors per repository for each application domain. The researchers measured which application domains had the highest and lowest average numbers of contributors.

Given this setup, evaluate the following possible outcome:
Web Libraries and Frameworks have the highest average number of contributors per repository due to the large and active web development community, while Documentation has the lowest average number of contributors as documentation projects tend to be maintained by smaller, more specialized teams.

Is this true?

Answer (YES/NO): NO